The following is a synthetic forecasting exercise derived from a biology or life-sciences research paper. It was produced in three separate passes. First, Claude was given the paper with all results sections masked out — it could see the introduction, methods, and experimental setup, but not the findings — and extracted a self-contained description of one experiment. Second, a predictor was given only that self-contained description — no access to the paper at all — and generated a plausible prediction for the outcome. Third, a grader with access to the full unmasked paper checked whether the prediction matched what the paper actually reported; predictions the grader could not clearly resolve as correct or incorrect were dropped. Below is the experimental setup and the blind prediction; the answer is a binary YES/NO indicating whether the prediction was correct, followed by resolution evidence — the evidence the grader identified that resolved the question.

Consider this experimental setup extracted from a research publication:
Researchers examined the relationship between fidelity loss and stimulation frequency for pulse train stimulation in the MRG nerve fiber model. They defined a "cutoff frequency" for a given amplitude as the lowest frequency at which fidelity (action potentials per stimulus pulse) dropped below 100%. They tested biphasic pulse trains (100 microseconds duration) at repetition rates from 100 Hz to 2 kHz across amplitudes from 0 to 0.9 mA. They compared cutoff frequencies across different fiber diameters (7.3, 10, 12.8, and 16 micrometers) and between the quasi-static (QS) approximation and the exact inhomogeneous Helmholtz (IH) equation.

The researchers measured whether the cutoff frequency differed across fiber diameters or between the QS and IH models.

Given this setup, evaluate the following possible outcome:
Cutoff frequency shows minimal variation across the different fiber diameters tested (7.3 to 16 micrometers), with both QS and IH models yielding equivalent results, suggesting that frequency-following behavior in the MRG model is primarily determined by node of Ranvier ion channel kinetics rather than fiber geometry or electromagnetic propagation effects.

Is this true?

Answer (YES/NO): YES